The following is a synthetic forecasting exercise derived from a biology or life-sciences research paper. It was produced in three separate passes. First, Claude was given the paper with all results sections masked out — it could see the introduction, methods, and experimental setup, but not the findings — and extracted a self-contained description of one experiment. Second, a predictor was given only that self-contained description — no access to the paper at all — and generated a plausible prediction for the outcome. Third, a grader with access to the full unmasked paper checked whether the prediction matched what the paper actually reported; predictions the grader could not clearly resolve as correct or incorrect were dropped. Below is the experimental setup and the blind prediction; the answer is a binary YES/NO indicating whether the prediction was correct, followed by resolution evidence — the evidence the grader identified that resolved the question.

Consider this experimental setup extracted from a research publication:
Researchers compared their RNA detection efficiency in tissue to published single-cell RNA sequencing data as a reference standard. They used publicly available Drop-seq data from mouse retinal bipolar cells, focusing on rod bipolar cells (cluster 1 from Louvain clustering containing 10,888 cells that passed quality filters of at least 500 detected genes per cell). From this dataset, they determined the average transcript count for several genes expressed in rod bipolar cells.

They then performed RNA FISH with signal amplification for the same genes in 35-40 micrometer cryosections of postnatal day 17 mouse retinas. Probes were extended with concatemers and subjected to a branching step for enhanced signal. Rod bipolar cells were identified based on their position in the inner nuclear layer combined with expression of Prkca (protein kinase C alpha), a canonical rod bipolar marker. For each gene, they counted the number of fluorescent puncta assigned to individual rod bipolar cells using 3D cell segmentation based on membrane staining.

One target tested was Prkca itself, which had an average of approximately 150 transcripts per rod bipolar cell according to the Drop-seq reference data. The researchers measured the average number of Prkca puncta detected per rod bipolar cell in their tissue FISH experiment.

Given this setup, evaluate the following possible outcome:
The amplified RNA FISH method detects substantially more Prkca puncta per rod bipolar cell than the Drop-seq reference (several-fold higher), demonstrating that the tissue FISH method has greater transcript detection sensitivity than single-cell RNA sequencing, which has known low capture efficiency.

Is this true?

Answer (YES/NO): YES